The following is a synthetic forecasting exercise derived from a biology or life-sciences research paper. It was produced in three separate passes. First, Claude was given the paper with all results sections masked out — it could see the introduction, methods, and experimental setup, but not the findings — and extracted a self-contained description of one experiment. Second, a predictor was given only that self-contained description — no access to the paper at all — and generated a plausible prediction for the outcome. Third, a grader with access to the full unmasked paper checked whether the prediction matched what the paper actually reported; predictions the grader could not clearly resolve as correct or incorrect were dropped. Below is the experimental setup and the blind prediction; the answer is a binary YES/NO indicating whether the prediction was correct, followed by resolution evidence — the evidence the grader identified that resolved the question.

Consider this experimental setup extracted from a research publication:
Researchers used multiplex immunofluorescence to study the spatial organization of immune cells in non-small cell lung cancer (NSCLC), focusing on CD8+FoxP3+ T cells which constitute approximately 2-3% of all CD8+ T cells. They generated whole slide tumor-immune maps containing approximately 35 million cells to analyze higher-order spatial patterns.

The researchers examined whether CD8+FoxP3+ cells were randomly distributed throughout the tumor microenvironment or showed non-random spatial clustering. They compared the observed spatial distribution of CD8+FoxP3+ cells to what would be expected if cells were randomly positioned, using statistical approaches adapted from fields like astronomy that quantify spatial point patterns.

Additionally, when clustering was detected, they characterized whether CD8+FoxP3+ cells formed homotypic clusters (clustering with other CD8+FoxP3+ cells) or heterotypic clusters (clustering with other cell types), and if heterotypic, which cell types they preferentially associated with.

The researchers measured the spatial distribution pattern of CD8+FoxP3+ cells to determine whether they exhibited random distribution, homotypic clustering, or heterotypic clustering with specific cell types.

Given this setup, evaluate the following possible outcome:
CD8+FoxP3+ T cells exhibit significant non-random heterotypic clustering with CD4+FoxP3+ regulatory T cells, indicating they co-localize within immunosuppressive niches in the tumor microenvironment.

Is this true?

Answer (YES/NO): NO